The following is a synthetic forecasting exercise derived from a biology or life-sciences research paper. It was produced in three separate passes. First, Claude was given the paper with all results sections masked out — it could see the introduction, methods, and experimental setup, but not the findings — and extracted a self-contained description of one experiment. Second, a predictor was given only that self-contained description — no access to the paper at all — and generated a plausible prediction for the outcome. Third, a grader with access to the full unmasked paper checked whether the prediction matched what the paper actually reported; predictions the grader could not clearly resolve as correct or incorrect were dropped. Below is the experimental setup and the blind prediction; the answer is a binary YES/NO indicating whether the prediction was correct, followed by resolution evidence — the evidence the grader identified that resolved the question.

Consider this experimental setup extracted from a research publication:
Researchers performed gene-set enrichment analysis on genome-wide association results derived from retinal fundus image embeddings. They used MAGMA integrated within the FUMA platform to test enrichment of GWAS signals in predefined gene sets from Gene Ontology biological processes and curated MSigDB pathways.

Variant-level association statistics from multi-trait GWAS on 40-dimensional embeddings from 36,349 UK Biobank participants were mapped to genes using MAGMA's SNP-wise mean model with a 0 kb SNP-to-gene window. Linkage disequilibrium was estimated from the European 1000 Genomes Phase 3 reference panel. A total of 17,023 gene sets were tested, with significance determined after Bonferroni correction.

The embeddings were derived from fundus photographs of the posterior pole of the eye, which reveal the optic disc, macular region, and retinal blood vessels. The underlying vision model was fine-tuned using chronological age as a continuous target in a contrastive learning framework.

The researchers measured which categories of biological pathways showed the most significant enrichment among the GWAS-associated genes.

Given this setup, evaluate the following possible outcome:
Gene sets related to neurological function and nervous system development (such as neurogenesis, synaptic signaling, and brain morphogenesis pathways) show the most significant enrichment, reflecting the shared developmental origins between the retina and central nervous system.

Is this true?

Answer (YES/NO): NO